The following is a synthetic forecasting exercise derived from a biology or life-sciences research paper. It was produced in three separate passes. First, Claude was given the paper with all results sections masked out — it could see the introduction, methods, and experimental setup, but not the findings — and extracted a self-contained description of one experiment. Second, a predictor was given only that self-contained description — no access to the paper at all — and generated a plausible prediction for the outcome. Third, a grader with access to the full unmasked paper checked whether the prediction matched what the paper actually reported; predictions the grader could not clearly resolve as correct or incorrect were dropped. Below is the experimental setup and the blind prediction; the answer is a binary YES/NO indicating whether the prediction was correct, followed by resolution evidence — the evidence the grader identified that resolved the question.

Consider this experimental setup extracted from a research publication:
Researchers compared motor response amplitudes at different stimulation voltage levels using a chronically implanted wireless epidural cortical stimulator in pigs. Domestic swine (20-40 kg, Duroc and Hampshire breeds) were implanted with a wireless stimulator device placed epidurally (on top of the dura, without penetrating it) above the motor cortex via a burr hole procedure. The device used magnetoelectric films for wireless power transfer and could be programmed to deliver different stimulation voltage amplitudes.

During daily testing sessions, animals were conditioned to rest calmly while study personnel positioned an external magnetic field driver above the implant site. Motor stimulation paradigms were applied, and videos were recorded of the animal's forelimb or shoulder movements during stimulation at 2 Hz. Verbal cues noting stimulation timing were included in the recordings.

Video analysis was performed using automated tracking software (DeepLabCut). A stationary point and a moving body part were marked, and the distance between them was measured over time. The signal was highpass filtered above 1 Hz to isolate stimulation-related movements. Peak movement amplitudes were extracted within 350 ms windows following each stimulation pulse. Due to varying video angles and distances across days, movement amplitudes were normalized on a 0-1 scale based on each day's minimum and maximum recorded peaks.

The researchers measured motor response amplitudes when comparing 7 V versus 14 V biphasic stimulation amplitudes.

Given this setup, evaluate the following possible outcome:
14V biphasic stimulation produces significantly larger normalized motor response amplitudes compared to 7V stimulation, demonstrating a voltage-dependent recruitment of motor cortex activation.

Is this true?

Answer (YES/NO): YES